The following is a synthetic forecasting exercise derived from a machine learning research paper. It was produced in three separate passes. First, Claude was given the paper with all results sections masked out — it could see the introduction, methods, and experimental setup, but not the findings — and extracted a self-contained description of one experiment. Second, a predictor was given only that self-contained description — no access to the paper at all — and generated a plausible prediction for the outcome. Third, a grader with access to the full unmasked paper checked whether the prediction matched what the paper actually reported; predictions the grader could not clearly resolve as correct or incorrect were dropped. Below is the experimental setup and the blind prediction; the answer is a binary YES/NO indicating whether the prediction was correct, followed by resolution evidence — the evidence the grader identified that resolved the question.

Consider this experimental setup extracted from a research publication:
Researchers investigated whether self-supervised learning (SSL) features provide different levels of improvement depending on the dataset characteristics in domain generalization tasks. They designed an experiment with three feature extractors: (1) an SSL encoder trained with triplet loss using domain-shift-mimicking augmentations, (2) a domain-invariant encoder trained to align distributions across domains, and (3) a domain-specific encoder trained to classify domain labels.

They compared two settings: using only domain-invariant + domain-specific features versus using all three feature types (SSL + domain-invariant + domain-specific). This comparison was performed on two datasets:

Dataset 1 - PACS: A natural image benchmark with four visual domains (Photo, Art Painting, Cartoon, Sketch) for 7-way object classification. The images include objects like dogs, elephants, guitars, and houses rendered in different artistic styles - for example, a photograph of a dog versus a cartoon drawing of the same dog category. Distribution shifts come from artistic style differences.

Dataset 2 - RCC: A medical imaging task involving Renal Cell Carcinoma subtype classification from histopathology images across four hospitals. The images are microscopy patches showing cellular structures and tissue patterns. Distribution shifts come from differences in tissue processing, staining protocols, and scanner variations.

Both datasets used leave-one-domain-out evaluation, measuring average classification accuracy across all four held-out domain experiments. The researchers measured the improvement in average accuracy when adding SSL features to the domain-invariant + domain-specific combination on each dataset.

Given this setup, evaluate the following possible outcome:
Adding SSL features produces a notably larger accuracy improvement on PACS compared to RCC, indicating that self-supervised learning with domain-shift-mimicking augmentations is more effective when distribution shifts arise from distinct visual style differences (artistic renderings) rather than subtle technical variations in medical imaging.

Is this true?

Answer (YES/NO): NO